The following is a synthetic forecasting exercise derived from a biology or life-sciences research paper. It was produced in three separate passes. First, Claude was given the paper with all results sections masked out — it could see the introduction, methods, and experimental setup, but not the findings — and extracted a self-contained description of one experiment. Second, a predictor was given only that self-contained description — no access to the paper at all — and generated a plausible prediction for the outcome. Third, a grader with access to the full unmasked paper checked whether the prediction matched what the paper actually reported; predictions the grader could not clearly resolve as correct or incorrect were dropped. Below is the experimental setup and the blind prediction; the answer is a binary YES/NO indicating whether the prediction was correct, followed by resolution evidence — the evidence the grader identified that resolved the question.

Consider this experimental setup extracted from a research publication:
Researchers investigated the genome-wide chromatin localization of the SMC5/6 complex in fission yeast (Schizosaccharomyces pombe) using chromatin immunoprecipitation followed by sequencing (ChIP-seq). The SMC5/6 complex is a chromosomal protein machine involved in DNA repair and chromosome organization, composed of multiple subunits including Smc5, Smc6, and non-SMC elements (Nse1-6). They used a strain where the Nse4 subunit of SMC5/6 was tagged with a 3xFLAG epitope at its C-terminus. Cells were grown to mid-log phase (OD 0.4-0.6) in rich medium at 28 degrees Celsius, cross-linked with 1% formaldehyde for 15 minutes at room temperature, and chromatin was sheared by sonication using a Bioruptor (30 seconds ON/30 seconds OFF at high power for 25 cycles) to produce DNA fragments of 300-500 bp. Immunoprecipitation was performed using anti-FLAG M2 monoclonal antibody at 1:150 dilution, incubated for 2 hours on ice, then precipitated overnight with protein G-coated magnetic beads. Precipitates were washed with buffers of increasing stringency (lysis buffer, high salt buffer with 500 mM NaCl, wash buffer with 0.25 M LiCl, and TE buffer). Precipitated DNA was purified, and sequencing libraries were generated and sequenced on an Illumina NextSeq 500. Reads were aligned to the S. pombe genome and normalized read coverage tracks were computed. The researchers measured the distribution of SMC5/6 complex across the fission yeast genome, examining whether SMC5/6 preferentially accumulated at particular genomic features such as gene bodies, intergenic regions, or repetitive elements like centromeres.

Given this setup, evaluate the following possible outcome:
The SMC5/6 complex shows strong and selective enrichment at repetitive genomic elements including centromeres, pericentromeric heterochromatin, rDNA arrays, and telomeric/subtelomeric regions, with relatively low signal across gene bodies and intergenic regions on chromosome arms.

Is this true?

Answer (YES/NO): NO